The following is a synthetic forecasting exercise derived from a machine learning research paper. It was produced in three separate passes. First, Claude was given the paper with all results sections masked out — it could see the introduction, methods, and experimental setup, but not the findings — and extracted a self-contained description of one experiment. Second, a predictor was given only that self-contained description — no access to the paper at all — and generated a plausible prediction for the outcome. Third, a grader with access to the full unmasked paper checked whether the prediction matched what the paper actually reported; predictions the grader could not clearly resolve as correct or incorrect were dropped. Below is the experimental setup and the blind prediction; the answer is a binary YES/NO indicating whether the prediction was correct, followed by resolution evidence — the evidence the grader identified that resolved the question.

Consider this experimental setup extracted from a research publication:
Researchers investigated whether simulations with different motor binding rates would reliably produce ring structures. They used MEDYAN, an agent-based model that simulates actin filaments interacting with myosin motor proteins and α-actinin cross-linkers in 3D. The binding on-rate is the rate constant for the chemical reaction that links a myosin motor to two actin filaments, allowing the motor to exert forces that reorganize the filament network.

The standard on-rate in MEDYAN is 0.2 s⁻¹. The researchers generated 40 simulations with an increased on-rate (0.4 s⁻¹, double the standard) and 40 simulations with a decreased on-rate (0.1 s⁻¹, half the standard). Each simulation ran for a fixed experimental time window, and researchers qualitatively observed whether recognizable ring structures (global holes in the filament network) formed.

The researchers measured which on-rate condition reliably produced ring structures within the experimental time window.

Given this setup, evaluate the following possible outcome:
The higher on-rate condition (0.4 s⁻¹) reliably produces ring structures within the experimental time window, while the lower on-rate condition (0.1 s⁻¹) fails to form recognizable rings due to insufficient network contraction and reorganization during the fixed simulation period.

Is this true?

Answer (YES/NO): NO